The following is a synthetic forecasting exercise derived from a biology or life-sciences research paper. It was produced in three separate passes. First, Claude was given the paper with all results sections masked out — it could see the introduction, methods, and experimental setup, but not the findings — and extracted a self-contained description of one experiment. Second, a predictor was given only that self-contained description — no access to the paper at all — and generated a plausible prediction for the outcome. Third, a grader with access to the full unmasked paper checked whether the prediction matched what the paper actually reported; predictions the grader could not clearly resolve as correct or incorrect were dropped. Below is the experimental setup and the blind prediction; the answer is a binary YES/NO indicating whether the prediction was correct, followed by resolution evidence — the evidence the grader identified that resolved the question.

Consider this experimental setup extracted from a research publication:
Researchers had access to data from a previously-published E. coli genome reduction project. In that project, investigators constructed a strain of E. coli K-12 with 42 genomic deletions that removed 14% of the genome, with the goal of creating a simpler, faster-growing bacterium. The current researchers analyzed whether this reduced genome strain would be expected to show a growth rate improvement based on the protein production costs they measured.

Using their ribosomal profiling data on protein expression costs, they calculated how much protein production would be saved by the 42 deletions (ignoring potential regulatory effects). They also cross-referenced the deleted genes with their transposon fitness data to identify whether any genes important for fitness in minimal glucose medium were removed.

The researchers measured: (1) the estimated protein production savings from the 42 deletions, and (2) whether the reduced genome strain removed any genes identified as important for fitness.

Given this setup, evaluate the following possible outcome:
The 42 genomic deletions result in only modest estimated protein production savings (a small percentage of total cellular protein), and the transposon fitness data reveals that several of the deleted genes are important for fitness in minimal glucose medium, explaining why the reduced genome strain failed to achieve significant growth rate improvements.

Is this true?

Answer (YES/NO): YES